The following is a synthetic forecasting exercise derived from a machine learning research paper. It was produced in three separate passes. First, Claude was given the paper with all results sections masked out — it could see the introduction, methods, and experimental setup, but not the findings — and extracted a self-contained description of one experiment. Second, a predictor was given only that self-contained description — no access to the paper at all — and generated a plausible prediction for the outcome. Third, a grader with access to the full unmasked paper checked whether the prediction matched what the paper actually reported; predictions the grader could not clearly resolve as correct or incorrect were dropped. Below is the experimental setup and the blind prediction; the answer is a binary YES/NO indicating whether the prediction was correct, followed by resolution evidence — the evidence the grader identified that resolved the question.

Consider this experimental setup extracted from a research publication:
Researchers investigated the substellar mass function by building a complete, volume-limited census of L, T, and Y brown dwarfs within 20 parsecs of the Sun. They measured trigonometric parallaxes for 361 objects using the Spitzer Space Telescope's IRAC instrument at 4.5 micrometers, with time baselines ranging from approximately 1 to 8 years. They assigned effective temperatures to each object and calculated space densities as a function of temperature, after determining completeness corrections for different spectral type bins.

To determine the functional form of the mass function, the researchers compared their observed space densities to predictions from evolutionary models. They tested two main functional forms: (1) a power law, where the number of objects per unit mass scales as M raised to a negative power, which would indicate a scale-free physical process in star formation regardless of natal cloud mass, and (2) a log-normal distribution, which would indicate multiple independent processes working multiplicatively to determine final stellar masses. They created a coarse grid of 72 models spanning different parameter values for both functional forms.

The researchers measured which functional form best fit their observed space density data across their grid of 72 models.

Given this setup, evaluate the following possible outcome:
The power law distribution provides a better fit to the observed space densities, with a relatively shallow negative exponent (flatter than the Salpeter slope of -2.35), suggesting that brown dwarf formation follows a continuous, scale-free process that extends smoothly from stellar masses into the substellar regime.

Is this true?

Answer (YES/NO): NO